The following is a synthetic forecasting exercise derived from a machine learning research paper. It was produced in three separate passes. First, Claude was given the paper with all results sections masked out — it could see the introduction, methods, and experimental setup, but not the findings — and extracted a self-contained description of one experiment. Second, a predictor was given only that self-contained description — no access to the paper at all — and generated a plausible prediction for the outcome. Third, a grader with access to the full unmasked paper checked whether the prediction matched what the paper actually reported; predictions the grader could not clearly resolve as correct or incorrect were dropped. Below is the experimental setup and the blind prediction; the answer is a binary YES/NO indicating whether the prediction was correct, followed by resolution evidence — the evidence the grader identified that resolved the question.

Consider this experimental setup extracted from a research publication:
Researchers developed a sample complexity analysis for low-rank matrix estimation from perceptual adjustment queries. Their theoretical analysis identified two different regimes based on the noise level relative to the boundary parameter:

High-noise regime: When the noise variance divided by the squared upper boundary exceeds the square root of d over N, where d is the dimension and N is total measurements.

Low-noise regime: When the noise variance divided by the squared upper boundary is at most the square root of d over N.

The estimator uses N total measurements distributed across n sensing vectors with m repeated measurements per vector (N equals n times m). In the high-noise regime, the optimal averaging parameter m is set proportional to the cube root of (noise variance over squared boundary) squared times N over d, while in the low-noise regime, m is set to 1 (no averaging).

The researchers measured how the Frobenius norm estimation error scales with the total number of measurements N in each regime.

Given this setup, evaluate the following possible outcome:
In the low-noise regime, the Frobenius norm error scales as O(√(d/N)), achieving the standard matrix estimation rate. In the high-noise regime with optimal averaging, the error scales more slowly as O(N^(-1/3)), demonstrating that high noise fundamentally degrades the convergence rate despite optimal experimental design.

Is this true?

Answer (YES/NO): YES